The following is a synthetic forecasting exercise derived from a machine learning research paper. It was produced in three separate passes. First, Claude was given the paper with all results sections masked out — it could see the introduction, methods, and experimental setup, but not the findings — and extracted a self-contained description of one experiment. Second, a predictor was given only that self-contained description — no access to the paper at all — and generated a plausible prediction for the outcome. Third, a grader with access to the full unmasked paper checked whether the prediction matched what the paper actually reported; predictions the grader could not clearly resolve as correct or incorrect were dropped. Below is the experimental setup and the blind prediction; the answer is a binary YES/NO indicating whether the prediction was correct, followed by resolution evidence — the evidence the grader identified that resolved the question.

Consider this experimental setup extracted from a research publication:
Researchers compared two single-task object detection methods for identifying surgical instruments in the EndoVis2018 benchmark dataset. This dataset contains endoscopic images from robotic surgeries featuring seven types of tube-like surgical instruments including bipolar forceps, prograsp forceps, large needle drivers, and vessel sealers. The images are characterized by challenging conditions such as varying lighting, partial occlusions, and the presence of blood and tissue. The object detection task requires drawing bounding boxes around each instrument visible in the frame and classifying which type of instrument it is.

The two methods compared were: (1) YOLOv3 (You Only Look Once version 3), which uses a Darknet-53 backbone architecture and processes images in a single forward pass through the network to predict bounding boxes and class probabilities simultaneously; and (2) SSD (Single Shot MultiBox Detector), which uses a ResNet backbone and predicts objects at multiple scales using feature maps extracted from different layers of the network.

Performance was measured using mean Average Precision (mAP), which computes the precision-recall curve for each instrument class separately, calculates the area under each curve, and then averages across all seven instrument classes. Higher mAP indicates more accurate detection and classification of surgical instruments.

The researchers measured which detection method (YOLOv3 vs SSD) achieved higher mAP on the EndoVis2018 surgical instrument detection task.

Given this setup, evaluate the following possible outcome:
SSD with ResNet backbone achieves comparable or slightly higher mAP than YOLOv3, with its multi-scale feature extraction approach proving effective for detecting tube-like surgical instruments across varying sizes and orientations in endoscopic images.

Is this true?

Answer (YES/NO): NO